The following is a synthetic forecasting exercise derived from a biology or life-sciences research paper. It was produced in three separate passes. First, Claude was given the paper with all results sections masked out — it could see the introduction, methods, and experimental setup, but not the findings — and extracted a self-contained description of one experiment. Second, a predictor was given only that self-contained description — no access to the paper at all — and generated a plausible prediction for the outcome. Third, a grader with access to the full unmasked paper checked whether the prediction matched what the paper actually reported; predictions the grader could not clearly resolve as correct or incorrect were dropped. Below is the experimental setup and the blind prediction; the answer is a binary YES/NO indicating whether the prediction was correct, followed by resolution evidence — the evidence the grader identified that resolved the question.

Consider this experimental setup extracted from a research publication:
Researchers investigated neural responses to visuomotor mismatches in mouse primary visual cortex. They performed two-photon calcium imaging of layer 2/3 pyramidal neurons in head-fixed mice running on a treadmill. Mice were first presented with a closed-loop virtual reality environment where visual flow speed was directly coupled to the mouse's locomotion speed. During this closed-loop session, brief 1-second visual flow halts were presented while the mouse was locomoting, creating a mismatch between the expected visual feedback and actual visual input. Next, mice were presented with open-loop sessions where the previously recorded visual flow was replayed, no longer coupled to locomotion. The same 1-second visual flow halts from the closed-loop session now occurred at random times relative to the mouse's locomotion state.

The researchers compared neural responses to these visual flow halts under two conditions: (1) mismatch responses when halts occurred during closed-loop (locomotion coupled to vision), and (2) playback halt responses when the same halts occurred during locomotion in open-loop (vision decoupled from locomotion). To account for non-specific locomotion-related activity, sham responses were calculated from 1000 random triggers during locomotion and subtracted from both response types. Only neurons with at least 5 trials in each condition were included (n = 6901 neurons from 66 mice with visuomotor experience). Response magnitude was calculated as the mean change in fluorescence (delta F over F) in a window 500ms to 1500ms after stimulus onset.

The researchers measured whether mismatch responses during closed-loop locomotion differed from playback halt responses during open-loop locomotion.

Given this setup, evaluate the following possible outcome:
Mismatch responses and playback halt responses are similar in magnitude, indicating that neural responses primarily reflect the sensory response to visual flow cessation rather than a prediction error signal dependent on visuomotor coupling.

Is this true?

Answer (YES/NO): NO